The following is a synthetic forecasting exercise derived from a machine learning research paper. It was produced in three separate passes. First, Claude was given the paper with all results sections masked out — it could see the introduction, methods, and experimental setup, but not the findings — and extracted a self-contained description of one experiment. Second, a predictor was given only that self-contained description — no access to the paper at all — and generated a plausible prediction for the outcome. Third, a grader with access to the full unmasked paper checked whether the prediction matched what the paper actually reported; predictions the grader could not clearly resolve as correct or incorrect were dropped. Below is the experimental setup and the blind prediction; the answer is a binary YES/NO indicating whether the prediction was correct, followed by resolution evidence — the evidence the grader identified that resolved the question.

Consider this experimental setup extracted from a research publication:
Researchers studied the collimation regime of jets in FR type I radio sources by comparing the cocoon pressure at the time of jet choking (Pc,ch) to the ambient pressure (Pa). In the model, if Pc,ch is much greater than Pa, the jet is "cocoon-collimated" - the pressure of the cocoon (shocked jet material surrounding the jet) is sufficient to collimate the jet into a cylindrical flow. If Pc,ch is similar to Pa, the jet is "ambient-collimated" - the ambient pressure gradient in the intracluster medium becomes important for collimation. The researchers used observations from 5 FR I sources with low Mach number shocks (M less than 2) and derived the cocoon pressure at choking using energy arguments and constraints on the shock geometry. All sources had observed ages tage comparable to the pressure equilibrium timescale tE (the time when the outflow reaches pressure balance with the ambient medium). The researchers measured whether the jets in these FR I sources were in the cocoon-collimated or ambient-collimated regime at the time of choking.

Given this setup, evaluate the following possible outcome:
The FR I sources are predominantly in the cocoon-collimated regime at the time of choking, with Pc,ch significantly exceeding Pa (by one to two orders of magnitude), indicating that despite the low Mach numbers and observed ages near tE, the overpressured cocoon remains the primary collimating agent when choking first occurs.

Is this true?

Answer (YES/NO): NO